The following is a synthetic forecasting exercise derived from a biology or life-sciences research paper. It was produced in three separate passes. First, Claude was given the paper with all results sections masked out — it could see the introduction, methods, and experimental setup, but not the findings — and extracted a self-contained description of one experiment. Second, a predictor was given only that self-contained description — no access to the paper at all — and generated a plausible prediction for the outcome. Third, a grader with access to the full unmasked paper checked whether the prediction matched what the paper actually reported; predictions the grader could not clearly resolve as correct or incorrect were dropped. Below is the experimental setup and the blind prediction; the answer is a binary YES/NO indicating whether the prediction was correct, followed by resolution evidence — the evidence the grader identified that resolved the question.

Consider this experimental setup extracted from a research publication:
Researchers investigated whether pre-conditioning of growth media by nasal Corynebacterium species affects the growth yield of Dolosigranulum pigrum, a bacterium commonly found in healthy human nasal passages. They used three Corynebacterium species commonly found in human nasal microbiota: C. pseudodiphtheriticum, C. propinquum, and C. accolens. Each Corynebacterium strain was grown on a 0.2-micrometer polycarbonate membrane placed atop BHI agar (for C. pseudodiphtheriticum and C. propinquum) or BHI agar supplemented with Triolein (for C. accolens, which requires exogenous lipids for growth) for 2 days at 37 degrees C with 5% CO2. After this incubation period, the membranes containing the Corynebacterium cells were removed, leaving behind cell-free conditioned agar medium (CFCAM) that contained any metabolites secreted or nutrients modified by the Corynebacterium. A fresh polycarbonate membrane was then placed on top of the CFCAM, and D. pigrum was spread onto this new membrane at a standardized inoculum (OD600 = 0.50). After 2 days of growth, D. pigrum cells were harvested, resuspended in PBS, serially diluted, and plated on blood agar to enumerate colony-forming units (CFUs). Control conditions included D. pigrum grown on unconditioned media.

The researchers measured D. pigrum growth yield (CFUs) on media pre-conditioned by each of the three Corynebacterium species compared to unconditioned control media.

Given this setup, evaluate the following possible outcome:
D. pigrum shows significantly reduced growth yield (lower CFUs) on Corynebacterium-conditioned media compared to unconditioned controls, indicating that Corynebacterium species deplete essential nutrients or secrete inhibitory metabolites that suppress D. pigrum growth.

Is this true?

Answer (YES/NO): NO